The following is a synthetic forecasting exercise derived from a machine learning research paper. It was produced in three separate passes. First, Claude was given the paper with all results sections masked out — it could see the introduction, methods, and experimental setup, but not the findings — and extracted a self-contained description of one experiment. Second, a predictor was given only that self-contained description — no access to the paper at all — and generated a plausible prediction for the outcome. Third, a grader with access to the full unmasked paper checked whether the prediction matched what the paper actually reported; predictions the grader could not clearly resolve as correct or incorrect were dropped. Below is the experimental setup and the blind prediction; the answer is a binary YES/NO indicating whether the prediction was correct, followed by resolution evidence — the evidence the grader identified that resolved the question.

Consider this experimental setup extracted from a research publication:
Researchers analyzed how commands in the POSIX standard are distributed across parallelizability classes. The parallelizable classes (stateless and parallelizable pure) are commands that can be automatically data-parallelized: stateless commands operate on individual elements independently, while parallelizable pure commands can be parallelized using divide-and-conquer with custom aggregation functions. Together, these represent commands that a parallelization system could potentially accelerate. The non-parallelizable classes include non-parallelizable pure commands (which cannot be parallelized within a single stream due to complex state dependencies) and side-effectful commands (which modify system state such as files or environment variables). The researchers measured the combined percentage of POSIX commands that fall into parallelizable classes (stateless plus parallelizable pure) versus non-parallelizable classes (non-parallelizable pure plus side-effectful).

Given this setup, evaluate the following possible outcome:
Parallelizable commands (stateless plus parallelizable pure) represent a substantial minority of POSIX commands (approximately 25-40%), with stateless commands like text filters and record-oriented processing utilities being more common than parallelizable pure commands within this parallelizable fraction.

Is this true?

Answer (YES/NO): NO